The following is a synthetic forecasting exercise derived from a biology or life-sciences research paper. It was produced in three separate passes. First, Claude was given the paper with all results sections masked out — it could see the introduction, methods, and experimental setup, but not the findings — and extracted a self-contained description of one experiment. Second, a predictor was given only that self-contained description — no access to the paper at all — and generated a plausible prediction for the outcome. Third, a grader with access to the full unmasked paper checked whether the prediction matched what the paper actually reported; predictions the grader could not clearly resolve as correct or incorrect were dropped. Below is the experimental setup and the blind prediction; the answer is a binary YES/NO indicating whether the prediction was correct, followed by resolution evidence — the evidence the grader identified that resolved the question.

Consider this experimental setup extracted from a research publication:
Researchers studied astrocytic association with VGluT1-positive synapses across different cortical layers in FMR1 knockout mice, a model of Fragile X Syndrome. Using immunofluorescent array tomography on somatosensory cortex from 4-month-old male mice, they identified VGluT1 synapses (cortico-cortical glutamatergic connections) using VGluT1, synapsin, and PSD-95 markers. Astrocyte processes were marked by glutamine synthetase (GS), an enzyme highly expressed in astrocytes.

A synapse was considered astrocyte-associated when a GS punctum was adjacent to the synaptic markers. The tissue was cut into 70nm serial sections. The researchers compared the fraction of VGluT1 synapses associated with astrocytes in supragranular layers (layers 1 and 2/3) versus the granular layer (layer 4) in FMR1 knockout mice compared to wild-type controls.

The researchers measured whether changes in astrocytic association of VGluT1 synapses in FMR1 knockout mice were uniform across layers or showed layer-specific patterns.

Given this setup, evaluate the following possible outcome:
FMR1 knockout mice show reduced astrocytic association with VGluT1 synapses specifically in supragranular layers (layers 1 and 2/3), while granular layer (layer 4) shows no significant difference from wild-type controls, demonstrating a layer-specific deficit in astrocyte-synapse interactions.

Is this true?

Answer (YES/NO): YES